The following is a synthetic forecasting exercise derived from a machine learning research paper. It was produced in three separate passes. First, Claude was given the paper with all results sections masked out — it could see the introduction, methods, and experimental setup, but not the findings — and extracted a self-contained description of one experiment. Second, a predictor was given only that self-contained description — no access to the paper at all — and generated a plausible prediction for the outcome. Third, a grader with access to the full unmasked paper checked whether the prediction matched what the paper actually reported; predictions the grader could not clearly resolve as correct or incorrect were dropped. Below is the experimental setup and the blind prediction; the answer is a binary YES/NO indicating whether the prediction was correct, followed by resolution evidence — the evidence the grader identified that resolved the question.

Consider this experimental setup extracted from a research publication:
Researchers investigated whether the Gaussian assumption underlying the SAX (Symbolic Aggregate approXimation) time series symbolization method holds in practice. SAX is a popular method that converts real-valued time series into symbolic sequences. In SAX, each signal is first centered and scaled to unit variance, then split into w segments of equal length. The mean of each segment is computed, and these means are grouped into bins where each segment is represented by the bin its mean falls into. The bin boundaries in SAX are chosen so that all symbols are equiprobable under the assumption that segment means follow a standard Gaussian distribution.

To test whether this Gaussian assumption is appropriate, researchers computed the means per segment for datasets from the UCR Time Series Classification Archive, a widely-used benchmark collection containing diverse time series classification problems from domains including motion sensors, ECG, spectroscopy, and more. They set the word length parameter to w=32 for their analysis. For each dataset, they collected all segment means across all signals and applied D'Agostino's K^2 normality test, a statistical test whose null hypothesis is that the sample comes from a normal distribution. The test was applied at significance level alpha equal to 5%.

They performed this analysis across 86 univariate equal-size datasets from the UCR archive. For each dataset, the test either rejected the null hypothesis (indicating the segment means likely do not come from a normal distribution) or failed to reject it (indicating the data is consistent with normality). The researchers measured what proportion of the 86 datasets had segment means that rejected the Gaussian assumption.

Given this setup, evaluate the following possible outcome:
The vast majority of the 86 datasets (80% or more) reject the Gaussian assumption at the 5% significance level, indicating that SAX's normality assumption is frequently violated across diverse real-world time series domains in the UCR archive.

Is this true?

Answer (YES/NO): YES